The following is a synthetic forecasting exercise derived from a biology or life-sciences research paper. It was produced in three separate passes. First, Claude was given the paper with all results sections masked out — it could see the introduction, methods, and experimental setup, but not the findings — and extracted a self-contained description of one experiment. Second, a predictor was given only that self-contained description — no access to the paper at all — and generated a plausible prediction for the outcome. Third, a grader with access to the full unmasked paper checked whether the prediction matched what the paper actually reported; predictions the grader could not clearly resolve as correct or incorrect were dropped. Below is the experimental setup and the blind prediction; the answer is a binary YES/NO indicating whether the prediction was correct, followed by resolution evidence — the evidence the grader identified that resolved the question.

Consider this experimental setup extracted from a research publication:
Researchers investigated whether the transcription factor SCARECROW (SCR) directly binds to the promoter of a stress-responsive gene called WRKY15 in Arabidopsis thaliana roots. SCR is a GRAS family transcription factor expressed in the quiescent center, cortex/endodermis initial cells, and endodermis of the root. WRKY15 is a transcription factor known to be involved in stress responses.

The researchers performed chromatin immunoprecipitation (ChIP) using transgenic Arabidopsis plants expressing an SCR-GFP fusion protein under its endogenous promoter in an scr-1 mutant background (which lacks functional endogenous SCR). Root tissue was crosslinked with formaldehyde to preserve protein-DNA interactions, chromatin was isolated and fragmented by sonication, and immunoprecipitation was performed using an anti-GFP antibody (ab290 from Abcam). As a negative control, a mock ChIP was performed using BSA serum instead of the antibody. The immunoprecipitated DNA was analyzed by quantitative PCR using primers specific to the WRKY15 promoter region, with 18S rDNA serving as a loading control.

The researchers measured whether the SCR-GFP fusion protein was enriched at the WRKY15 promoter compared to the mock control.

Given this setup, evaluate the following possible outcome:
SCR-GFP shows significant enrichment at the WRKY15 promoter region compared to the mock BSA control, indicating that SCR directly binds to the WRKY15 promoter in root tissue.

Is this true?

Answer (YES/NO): YES